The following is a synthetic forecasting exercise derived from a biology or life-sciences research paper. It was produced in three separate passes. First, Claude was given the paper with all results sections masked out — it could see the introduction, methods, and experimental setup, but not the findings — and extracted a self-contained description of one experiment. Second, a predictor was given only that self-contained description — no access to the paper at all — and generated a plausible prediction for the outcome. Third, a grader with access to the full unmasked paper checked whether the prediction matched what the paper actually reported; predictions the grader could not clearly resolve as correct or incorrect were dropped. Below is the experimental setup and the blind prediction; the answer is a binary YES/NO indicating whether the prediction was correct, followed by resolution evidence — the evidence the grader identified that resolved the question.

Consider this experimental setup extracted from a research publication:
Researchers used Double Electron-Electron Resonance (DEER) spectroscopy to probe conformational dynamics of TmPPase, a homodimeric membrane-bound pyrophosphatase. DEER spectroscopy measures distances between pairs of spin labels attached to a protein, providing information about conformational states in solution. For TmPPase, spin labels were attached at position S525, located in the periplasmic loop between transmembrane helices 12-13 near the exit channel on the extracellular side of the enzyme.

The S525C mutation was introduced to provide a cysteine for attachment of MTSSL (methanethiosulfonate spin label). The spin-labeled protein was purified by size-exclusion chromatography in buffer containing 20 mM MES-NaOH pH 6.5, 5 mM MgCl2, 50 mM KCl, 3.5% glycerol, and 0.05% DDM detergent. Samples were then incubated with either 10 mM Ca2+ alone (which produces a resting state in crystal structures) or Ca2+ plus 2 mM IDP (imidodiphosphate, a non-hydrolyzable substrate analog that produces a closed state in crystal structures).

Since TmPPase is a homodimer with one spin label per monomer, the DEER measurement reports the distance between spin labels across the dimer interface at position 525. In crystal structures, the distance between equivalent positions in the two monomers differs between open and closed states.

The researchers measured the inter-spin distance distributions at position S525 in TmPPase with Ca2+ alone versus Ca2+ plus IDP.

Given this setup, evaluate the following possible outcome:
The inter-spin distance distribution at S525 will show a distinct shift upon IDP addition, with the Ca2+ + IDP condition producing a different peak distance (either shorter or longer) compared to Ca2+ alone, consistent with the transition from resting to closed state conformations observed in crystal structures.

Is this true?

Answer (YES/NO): YES